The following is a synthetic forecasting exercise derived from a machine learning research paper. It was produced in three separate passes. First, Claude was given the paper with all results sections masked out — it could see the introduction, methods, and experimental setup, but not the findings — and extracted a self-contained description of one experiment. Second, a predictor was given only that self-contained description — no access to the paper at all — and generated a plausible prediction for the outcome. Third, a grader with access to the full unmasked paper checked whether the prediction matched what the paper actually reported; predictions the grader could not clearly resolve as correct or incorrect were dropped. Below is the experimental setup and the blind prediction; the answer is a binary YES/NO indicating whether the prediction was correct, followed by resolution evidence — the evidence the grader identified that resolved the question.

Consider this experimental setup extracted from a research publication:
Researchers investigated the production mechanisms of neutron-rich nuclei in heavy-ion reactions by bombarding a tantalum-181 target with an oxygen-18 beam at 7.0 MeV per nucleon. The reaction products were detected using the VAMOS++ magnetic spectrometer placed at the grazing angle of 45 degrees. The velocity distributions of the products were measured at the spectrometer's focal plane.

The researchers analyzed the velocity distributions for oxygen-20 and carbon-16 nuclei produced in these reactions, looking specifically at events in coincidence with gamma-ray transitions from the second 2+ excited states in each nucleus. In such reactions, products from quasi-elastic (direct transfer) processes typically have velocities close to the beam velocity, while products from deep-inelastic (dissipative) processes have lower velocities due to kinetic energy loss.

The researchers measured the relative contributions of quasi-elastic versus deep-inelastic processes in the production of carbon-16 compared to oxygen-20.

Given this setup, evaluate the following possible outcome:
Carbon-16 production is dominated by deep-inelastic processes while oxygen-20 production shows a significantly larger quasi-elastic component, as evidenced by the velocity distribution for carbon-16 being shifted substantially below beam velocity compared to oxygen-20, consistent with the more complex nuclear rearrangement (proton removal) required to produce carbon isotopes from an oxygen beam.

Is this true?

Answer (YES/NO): NO